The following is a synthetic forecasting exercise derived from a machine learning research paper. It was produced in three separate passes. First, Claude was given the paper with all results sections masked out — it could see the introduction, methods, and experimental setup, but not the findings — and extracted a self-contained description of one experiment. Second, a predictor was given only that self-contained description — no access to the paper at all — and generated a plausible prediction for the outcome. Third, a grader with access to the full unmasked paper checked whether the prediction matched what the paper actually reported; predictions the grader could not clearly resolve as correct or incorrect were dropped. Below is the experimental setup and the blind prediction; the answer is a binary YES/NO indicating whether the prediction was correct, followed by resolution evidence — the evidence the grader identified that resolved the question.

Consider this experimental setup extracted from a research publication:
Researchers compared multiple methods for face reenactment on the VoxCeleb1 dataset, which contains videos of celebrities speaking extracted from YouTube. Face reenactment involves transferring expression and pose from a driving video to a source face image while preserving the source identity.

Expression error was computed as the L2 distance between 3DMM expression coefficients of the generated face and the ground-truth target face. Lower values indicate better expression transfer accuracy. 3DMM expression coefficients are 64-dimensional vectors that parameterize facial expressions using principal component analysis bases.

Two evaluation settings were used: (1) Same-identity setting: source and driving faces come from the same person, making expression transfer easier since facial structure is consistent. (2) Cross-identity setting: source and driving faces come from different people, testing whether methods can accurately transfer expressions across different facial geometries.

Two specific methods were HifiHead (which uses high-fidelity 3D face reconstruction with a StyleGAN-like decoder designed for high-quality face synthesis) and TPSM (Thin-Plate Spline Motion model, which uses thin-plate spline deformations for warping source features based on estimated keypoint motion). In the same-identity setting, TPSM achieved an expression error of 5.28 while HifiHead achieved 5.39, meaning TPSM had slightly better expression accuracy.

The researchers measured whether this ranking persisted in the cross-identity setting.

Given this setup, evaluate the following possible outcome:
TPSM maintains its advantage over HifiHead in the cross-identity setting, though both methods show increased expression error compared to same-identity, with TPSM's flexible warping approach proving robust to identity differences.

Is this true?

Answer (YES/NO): NO